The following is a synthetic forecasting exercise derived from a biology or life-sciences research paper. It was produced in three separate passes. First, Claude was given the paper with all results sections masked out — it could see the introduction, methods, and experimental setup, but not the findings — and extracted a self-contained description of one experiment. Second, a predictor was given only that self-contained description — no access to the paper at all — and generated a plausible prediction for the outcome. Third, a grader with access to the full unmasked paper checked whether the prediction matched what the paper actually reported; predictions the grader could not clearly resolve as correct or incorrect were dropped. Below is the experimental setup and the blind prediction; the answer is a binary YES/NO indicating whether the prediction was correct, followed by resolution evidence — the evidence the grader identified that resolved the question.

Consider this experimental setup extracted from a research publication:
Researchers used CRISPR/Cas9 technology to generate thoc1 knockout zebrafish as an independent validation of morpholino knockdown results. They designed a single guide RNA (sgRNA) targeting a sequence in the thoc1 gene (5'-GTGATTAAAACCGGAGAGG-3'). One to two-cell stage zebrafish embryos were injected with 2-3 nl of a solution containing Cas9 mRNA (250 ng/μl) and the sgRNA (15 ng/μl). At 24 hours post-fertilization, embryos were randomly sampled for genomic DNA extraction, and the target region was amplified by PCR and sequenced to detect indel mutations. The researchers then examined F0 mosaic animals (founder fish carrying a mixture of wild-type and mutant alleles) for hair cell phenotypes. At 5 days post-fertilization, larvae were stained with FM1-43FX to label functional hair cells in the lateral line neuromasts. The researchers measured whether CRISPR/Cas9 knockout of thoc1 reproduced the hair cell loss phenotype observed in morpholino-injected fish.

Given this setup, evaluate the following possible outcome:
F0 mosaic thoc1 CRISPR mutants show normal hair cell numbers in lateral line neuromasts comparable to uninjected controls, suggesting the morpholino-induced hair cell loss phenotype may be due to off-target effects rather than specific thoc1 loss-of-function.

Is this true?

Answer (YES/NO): NO